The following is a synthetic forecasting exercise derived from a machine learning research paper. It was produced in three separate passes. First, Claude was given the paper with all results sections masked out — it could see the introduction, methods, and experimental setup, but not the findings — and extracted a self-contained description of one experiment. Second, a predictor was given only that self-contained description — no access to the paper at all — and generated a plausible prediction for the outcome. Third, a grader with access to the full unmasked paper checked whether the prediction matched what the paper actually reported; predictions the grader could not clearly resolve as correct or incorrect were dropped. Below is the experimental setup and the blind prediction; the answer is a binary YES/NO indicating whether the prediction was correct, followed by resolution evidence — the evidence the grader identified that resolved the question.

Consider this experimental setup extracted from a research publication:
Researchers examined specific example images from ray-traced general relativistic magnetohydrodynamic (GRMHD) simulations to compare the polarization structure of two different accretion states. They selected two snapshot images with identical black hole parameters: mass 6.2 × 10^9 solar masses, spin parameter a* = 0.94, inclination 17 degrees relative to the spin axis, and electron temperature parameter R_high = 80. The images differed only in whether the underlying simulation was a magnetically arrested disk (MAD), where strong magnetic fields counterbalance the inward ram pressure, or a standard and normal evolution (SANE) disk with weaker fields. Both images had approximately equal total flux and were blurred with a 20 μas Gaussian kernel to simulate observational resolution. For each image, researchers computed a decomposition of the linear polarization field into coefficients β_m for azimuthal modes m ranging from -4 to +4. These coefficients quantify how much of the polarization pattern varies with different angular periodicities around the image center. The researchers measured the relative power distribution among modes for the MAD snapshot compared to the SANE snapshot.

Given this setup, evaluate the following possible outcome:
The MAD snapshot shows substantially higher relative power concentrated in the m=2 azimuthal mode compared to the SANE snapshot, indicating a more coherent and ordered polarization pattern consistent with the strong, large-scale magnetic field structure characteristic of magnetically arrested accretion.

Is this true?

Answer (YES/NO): YES